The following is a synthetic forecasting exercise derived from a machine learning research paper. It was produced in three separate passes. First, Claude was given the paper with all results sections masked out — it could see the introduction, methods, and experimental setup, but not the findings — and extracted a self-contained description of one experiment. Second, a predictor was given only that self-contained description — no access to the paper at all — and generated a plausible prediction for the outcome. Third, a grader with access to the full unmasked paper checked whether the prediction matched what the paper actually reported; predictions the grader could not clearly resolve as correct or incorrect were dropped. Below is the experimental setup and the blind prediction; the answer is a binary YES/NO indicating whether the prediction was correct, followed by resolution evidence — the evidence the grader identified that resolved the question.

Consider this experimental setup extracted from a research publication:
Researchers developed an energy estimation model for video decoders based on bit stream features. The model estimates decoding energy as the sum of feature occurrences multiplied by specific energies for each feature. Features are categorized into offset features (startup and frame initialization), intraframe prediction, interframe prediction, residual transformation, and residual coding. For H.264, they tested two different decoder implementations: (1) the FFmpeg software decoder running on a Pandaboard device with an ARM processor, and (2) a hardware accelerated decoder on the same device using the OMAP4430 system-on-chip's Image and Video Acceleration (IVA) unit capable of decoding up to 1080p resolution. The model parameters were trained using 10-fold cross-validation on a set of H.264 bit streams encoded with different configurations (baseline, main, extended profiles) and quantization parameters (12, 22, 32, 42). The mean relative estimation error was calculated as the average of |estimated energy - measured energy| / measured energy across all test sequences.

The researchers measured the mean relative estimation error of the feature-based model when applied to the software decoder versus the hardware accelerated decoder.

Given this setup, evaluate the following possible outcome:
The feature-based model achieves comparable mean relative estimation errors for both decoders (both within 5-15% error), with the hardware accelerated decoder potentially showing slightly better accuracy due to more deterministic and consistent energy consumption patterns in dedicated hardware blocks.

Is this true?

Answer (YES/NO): NO